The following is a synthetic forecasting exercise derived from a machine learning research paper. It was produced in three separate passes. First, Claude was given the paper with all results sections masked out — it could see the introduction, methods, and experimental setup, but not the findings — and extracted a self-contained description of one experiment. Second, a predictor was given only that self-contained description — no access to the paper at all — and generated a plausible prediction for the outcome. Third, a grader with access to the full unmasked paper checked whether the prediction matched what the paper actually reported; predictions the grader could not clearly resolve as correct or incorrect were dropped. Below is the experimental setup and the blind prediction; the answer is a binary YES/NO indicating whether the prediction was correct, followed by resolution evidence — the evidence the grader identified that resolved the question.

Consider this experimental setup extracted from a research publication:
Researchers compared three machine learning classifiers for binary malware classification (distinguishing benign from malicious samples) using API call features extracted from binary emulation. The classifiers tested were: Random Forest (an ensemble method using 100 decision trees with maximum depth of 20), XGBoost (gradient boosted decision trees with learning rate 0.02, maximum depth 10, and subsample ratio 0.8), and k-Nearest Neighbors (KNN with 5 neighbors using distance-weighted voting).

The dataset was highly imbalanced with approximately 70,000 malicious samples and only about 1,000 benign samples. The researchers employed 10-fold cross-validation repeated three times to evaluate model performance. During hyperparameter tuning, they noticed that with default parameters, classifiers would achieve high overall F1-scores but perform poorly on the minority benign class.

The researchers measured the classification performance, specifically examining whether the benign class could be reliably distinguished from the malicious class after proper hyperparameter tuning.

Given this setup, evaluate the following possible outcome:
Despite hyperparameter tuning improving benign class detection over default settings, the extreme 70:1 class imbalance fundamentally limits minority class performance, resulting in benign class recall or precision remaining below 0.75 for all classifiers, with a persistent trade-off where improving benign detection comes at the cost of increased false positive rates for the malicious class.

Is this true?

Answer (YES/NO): NO